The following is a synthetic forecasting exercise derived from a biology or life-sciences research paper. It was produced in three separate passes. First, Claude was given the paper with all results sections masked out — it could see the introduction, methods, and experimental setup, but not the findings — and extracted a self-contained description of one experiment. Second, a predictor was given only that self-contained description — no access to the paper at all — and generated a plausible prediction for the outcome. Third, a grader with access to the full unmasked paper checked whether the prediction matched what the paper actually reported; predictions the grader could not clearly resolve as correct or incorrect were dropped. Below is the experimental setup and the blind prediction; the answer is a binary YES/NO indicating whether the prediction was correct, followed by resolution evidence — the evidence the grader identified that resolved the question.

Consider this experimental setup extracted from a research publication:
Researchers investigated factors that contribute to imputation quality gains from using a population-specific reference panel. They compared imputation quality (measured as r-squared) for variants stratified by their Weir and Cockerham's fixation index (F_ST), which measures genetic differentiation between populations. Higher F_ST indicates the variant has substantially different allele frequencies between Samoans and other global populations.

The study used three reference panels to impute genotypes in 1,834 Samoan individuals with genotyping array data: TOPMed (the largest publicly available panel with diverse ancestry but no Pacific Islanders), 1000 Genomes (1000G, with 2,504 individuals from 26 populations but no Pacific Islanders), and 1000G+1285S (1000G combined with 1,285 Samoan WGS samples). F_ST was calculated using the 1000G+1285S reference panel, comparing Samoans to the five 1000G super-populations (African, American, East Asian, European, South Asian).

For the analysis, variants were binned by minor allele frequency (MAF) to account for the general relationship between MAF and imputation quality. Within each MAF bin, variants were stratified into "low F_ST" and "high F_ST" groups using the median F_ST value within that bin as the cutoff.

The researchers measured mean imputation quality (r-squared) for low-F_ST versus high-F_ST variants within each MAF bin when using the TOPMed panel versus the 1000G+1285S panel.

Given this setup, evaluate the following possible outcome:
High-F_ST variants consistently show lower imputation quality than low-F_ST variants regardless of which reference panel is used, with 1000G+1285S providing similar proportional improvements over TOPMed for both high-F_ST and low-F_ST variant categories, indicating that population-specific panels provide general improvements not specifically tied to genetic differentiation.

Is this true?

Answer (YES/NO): NO